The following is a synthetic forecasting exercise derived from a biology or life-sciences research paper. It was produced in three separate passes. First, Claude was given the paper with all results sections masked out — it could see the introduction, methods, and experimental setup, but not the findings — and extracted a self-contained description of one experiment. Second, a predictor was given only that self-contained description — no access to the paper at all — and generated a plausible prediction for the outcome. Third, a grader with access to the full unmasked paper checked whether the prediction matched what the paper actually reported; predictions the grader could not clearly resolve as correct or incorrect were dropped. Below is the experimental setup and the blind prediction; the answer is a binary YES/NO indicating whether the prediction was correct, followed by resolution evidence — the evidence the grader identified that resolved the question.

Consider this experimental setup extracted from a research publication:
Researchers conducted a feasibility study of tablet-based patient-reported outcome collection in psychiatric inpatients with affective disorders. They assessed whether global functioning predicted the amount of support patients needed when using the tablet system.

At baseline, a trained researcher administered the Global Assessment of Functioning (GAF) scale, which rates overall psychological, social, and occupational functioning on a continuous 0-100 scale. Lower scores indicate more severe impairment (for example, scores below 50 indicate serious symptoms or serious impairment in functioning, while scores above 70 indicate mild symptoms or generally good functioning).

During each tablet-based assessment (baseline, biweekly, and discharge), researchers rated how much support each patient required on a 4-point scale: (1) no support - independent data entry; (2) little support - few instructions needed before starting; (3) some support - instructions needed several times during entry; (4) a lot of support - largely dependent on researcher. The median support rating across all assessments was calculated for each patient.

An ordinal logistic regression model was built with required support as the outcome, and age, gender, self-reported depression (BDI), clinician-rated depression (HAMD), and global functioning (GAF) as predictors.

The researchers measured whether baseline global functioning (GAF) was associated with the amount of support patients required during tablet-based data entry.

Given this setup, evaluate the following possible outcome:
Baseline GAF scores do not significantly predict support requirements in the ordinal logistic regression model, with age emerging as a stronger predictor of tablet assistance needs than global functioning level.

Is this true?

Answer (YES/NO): YES